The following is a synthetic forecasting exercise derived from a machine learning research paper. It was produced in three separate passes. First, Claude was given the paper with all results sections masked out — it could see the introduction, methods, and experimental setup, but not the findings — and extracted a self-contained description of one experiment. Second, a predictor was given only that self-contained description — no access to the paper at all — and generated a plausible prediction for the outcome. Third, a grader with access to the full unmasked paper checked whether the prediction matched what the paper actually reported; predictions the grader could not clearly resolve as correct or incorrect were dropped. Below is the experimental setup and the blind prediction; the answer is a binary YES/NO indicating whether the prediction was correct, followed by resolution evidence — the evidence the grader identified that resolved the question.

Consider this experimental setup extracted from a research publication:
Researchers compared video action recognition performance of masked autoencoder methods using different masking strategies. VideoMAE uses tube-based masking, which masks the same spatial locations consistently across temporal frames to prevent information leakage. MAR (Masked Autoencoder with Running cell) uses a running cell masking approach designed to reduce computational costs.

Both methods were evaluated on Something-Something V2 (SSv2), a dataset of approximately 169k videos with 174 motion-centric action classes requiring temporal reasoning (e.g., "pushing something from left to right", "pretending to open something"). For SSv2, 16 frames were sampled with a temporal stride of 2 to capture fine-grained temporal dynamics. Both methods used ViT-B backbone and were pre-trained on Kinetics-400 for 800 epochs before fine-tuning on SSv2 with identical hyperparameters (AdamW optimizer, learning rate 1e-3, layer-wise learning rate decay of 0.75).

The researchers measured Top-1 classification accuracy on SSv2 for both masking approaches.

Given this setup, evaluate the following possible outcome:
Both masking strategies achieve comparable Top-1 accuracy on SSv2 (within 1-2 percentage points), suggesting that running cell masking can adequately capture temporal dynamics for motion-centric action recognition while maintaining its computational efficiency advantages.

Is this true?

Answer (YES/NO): YES